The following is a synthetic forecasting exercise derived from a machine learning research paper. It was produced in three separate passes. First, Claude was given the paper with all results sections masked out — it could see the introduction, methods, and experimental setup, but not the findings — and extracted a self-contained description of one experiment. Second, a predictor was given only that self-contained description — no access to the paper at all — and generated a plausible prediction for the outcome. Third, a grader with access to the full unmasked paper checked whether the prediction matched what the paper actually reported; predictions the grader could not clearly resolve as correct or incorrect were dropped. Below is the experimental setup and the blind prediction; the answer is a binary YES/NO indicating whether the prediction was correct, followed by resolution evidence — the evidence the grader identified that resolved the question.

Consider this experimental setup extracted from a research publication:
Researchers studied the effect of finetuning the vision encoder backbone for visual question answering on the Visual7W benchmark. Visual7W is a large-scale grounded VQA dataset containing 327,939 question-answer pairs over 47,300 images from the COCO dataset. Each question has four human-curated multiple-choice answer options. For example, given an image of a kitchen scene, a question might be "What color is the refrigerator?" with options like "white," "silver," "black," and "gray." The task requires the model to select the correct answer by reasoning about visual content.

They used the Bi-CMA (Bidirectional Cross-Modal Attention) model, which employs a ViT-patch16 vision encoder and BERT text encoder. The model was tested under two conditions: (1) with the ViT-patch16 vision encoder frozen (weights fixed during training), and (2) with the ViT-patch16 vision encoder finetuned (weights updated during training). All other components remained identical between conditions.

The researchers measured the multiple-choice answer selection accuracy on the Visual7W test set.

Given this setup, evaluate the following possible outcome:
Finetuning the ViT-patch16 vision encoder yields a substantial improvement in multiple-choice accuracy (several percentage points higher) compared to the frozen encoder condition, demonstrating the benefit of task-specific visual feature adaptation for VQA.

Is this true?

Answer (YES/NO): NO